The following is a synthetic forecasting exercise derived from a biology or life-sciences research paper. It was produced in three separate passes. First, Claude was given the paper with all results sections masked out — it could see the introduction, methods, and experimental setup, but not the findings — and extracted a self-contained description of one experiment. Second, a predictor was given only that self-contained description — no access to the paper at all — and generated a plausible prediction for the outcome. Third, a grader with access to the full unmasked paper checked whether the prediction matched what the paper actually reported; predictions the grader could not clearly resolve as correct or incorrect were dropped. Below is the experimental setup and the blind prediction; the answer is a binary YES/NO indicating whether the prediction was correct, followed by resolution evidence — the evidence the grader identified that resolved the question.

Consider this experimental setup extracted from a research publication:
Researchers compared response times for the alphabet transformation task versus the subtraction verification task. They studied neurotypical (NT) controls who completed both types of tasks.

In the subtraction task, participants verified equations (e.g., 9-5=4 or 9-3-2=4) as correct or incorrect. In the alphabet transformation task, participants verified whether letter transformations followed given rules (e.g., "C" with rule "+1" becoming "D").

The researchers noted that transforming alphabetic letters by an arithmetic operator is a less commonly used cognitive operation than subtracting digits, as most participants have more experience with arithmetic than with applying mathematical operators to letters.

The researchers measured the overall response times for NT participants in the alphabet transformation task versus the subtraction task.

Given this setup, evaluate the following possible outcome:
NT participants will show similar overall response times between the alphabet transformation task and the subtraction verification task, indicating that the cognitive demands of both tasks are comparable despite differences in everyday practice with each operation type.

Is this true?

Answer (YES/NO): NO